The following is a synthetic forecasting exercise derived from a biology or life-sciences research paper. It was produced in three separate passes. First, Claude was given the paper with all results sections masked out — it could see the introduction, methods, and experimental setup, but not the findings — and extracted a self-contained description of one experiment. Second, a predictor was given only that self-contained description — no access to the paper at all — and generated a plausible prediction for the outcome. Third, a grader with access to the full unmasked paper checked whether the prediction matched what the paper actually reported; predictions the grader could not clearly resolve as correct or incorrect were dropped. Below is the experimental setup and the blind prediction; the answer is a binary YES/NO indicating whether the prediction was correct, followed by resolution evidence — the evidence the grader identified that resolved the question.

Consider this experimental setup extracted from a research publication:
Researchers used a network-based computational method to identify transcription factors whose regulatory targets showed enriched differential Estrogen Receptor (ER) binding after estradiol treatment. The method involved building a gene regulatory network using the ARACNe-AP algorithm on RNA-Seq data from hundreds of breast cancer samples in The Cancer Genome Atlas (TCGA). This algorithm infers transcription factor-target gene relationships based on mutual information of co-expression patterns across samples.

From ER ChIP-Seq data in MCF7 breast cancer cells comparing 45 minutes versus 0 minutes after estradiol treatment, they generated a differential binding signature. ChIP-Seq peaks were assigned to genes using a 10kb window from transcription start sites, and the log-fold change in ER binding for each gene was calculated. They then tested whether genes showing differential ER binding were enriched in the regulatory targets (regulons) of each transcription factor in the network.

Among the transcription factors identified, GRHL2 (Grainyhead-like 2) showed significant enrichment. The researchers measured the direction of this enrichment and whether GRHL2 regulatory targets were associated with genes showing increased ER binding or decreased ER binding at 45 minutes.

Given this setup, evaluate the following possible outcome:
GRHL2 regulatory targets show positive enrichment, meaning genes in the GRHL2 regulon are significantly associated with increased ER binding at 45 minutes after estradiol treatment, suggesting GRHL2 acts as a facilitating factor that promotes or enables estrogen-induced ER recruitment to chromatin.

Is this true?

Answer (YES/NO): NO